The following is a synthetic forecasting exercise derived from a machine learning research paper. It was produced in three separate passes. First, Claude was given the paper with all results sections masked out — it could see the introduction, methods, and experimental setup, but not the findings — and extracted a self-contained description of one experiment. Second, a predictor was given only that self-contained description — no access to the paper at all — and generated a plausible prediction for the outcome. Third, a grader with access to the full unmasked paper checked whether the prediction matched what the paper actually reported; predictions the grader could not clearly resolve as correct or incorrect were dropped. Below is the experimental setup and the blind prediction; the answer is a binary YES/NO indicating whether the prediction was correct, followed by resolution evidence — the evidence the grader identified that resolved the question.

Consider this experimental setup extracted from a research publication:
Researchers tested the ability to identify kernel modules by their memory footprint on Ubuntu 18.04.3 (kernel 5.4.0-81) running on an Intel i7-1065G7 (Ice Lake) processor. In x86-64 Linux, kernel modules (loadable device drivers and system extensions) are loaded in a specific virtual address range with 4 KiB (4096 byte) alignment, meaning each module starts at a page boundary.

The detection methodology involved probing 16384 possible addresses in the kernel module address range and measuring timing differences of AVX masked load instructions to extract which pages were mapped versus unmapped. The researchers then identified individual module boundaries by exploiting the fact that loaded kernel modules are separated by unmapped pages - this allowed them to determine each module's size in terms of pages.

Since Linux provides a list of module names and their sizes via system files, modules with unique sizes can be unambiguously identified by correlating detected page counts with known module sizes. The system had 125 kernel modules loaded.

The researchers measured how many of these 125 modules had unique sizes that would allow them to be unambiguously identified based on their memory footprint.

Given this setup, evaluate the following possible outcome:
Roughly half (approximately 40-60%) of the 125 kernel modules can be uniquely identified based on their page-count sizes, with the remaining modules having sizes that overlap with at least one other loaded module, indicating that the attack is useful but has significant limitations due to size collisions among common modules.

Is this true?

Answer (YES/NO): NO